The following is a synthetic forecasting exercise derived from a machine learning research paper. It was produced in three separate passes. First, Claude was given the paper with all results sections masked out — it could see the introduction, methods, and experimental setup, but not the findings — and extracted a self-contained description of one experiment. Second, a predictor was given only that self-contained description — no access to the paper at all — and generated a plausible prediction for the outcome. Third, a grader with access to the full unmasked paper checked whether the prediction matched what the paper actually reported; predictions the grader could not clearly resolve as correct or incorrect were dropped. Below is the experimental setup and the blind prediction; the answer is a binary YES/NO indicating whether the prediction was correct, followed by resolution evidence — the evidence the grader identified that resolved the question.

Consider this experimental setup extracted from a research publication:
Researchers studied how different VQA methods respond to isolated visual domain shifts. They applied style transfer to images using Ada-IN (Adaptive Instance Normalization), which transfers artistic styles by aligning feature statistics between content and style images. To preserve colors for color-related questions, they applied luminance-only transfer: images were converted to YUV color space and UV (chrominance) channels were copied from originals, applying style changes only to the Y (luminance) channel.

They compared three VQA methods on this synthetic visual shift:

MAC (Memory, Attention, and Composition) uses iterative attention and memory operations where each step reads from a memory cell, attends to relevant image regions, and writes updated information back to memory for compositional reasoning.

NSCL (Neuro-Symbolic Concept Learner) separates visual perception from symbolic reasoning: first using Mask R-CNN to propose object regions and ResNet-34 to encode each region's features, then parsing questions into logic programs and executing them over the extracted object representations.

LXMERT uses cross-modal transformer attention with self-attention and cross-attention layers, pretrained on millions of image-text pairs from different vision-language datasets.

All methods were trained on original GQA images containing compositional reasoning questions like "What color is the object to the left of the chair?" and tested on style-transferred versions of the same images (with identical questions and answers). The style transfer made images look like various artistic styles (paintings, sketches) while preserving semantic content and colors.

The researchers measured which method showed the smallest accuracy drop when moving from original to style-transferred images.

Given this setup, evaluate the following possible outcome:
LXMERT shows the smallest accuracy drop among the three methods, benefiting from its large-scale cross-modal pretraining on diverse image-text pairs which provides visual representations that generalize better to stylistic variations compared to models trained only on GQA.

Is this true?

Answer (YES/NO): NO